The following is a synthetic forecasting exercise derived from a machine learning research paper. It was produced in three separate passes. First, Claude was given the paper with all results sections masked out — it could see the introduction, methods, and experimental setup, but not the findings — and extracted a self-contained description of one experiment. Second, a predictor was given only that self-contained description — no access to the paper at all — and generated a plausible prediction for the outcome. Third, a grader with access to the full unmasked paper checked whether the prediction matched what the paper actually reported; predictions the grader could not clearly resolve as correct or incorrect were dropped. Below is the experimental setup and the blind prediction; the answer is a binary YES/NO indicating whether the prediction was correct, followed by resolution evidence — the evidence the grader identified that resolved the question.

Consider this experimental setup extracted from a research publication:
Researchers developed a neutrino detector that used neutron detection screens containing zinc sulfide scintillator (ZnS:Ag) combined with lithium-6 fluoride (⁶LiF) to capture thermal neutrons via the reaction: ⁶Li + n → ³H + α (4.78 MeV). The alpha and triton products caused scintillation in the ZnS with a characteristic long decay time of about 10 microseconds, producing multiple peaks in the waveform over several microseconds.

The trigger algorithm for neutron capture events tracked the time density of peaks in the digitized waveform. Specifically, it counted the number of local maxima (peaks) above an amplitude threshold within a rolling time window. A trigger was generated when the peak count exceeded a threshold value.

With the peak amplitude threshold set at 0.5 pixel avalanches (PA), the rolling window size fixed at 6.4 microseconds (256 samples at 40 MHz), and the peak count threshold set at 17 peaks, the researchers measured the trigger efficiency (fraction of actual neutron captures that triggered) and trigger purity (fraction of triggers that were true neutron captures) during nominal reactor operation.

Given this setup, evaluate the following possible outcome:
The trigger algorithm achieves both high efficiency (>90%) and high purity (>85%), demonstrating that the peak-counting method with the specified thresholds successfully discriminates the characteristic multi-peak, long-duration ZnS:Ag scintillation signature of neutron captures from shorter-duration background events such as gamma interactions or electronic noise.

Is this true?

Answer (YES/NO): NO